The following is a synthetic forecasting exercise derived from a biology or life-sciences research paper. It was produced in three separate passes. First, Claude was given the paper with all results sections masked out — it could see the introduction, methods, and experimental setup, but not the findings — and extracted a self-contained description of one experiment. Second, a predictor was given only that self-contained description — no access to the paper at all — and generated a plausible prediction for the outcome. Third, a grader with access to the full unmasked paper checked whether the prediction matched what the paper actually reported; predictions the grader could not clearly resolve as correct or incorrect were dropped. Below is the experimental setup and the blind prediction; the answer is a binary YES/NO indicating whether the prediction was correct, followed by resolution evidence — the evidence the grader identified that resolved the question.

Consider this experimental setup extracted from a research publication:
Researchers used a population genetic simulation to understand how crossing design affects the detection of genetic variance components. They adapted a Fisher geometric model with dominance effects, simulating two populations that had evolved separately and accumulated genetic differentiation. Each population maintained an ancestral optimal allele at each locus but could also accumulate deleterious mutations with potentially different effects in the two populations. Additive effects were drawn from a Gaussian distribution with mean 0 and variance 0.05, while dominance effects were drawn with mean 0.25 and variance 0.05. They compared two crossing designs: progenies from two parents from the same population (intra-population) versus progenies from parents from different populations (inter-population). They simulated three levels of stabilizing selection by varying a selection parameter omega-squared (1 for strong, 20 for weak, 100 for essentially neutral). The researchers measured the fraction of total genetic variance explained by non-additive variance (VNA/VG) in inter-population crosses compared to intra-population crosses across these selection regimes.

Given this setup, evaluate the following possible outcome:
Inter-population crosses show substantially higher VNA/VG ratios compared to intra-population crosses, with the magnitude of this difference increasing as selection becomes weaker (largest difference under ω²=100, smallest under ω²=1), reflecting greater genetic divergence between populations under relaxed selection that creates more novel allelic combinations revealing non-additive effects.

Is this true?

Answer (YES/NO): NO